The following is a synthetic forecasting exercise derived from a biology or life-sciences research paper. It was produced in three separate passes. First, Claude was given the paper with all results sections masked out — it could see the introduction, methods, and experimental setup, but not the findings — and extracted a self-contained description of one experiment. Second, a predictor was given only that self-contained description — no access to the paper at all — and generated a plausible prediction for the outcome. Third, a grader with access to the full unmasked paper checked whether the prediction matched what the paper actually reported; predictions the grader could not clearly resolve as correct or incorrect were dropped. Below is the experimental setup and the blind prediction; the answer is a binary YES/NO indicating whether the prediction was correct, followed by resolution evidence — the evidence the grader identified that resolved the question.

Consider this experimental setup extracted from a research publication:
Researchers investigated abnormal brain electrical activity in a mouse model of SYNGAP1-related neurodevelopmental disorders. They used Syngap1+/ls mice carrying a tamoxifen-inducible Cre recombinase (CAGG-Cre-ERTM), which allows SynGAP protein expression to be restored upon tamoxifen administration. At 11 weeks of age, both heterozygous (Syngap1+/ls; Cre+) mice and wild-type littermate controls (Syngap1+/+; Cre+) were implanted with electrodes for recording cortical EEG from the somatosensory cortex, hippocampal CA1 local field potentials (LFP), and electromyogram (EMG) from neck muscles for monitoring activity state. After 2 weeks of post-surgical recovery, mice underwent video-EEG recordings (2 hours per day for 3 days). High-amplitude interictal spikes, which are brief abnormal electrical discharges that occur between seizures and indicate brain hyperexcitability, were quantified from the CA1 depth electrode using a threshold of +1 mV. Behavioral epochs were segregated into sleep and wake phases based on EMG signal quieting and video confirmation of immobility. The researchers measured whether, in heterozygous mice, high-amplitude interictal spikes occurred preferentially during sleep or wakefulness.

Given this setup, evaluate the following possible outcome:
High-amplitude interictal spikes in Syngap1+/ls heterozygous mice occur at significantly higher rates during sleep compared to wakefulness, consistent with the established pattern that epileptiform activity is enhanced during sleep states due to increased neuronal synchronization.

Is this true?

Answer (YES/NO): YES